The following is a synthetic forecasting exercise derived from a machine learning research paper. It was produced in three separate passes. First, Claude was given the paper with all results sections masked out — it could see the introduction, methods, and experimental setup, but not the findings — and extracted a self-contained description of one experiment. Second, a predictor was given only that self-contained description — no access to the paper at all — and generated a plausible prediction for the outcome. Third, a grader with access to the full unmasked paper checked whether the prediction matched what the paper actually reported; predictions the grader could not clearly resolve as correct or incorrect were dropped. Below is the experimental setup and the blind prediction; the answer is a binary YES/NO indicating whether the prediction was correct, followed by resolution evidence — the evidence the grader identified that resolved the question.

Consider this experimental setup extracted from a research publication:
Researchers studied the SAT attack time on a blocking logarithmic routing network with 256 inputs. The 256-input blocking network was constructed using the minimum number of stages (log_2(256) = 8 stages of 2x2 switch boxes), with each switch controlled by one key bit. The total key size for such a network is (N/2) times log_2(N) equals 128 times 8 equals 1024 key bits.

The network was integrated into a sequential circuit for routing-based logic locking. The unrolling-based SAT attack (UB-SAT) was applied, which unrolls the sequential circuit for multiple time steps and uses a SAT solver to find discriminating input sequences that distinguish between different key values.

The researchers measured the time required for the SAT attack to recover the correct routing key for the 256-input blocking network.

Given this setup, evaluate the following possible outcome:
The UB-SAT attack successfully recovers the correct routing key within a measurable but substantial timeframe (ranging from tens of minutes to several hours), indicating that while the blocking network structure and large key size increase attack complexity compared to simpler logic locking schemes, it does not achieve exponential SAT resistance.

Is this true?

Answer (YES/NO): YES